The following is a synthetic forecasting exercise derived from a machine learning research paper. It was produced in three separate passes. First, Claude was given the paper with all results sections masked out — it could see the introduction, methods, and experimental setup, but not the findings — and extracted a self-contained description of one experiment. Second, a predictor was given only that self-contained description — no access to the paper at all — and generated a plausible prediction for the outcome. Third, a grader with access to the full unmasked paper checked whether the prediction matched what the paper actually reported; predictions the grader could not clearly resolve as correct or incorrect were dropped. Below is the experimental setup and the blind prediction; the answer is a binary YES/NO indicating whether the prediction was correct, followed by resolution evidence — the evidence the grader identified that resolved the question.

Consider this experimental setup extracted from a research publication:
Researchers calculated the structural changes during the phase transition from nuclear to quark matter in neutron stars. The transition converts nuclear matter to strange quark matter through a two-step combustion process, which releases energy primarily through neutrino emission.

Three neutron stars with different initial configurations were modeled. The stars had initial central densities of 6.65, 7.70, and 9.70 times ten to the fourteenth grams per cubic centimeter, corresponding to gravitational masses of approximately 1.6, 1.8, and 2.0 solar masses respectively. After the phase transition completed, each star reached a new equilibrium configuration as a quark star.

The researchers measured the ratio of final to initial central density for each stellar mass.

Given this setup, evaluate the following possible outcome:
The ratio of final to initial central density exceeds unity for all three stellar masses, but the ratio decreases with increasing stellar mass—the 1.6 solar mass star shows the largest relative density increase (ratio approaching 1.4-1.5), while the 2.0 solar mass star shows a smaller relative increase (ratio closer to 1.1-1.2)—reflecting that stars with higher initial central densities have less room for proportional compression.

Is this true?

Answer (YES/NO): NO